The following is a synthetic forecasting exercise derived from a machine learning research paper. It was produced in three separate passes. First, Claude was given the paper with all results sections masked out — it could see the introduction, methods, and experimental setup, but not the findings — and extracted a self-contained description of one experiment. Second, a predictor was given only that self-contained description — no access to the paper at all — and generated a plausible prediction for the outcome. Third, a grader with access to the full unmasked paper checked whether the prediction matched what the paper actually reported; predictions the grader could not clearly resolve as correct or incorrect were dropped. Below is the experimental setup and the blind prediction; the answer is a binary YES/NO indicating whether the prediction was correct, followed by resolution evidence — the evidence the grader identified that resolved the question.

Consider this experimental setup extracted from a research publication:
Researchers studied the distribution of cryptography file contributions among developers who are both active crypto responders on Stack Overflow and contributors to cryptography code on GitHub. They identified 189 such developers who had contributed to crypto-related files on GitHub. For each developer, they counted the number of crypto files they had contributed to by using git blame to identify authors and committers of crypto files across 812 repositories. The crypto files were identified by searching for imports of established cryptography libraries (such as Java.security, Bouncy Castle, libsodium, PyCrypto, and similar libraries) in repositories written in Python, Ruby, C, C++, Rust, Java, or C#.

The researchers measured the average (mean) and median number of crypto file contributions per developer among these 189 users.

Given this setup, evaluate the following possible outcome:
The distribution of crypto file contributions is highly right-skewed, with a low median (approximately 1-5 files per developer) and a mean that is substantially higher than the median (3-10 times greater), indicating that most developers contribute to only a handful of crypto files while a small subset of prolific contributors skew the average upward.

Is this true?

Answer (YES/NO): YES